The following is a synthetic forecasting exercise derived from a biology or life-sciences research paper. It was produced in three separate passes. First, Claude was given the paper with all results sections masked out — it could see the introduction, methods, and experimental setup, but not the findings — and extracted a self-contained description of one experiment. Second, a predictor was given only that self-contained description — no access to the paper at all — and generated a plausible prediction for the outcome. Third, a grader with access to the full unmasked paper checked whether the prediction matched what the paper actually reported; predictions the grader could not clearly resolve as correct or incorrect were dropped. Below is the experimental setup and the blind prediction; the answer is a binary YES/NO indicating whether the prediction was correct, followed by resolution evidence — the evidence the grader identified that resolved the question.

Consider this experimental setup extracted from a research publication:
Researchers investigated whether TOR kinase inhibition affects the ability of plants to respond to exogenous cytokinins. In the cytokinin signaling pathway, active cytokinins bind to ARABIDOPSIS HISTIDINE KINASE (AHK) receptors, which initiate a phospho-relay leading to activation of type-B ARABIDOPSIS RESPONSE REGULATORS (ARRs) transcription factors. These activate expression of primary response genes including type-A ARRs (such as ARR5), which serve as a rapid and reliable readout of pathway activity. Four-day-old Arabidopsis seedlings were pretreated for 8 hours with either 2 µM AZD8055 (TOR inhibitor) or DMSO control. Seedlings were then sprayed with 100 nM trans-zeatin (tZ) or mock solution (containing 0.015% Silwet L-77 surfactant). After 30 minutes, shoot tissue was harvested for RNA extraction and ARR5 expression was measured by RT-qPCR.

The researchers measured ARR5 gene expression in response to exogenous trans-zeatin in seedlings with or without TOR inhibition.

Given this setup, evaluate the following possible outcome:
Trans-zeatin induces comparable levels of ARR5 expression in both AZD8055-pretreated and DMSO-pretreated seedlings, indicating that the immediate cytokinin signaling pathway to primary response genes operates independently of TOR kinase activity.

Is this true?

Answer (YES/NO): NO